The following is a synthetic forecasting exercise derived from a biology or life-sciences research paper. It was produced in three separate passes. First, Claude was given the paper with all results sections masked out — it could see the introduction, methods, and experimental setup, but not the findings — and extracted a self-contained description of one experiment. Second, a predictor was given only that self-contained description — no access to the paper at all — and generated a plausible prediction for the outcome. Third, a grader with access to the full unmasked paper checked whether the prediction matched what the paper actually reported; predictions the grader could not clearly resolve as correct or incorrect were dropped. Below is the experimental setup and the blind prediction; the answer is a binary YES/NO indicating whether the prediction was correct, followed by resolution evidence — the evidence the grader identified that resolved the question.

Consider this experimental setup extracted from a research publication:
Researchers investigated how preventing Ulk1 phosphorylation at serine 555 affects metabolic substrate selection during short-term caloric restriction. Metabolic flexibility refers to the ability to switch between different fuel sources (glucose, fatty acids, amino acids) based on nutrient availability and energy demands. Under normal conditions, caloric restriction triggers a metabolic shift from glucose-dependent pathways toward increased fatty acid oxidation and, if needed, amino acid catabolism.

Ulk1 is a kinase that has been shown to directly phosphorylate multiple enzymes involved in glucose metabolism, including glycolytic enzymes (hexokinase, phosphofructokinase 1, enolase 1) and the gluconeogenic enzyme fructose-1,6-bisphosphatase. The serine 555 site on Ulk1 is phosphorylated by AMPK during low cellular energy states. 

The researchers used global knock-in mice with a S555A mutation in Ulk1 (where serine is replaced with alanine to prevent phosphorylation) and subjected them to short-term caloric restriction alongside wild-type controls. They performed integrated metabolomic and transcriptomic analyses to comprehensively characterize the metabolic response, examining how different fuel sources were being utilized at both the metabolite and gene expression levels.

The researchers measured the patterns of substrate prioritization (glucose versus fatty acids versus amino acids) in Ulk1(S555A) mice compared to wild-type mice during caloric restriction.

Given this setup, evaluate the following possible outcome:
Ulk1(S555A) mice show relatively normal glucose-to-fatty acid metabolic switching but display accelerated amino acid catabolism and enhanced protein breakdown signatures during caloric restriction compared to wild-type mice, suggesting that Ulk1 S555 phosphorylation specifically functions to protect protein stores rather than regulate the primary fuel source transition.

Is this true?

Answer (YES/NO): NO